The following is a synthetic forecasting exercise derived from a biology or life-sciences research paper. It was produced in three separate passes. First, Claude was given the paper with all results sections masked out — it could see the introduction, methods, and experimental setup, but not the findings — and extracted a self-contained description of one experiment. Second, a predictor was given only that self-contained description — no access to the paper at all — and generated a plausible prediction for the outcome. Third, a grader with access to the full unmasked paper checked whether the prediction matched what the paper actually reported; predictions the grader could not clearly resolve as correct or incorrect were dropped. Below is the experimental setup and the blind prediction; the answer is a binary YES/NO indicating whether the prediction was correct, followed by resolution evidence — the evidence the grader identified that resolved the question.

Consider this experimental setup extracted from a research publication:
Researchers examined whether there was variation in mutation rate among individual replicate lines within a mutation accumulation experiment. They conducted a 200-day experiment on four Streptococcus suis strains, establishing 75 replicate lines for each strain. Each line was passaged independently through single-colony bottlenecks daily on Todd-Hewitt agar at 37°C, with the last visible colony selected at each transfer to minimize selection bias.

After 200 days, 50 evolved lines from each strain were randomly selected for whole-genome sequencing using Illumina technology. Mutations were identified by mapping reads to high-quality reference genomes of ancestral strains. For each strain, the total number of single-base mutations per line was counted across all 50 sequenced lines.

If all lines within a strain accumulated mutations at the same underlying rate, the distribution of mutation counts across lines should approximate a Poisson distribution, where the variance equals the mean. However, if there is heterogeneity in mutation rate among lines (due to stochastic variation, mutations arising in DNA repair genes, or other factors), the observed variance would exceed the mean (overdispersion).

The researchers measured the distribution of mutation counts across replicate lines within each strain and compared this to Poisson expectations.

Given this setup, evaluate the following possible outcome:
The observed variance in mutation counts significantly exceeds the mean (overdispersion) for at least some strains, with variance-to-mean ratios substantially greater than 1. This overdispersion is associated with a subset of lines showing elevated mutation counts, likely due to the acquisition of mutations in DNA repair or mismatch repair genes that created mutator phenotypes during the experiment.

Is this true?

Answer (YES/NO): NO